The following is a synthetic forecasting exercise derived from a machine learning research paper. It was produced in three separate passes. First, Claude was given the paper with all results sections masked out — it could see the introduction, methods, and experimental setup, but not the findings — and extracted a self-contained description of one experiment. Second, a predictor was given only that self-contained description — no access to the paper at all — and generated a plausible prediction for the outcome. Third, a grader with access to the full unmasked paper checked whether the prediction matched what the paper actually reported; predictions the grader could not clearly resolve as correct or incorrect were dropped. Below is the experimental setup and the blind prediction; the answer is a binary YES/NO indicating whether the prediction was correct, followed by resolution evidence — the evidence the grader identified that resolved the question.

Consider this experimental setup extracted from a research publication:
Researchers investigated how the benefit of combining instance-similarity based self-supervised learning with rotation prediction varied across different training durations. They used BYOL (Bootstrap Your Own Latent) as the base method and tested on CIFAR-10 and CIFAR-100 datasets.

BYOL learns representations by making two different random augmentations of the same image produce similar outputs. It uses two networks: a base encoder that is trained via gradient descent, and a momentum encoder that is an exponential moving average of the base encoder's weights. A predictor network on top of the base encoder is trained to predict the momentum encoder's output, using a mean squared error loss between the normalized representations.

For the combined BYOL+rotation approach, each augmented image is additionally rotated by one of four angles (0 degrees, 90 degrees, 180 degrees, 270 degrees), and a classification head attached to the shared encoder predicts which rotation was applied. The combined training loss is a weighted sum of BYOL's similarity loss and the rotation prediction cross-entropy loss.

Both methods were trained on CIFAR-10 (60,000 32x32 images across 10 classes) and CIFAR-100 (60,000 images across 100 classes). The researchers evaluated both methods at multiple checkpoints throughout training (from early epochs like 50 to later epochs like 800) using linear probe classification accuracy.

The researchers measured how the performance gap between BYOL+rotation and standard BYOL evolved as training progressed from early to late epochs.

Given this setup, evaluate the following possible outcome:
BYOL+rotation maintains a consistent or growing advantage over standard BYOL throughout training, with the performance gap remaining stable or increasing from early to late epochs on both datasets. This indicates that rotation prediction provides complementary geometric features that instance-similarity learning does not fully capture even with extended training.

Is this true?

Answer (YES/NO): NO